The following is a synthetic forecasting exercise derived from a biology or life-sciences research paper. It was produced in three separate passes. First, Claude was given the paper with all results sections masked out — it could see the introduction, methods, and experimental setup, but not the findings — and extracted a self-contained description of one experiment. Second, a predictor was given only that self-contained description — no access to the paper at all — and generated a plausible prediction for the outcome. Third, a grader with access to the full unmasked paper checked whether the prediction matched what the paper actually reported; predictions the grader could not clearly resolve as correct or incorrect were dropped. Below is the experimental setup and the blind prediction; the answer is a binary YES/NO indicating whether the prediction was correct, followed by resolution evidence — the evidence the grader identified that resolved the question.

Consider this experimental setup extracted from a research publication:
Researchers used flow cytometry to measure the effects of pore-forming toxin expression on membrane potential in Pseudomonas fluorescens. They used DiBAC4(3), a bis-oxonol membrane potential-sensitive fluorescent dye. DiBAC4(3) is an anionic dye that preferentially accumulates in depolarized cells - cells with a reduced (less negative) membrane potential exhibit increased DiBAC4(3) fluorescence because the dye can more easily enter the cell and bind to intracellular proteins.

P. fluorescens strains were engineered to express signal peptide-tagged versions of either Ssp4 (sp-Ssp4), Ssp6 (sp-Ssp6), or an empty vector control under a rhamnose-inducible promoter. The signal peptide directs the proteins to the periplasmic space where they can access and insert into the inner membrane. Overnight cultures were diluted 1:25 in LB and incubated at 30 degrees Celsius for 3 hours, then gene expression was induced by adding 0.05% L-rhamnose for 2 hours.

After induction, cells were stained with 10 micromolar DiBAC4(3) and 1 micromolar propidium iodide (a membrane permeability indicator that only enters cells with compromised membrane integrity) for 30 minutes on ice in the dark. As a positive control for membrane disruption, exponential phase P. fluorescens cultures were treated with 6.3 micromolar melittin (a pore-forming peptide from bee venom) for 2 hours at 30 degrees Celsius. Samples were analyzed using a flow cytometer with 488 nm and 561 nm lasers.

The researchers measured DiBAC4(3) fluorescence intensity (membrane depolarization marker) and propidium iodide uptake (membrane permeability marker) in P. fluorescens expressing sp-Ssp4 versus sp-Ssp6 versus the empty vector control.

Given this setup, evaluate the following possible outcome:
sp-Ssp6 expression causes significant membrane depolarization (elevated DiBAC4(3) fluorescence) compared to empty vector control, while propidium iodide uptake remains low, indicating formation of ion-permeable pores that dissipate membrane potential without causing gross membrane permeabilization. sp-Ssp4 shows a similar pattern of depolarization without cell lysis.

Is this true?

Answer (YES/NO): NO